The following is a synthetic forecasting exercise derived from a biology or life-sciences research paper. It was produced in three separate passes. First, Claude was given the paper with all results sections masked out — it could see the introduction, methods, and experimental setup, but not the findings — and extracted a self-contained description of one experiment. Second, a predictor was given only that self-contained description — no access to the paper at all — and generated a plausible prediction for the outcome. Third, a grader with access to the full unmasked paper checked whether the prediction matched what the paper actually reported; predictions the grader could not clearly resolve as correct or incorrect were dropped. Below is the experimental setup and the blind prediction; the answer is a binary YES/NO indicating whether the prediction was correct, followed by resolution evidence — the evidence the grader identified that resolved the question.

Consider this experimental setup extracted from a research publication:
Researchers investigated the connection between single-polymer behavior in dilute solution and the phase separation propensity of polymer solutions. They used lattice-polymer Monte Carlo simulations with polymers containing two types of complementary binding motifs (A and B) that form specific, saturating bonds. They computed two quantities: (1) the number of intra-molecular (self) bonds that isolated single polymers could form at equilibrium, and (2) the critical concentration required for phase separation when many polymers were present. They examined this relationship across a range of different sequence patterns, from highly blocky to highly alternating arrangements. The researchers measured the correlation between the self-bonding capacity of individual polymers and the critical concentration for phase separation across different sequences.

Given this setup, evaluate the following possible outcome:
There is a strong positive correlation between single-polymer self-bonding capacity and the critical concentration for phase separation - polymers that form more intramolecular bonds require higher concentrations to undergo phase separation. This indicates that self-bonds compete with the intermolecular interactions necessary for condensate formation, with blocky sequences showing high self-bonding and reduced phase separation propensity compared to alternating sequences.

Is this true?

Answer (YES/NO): NO